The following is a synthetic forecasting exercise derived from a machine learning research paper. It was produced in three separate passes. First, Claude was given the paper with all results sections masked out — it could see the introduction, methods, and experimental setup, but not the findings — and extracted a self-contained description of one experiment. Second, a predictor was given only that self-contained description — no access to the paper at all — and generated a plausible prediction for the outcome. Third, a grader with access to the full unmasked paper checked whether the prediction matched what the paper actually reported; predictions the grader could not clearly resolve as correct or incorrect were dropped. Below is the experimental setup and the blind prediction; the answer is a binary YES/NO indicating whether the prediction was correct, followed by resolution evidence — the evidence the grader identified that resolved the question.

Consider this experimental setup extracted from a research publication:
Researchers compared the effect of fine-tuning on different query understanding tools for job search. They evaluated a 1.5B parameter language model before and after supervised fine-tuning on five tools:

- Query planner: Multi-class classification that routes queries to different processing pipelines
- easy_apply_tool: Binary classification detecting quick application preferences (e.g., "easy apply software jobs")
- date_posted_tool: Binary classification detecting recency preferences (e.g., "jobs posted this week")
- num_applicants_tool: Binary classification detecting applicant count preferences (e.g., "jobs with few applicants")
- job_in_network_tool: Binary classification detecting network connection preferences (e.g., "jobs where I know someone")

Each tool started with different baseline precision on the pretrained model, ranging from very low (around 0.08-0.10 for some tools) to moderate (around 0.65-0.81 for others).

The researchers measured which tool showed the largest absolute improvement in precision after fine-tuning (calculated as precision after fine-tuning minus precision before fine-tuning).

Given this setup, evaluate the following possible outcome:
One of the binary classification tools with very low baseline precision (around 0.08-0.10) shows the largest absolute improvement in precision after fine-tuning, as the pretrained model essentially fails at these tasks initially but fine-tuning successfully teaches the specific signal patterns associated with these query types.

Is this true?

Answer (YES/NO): YES